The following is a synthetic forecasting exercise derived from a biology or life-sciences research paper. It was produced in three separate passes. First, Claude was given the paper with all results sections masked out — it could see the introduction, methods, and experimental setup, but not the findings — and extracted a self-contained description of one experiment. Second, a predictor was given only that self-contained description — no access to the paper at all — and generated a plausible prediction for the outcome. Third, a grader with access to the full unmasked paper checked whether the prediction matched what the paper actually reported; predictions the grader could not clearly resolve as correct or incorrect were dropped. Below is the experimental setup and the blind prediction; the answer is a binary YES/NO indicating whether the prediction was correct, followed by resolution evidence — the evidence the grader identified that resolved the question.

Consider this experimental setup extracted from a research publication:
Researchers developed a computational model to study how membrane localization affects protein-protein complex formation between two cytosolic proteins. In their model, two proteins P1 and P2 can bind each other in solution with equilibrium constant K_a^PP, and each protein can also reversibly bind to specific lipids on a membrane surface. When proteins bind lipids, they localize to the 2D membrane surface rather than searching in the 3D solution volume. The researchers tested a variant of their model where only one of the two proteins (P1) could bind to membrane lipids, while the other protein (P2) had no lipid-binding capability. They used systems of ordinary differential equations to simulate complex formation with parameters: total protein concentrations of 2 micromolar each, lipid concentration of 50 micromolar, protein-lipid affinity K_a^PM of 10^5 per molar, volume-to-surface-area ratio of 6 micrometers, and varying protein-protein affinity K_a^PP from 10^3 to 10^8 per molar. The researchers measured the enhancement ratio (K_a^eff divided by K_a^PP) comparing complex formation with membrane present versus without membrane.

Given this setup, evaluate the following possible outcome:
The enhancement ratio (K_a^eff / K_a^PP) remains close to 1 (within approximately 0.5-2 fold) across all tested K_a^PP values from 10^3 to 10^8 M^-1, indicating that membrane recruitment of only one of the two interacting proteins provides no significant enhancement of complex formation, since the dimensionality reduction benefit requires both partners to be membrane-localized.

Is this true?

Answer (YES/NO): YES